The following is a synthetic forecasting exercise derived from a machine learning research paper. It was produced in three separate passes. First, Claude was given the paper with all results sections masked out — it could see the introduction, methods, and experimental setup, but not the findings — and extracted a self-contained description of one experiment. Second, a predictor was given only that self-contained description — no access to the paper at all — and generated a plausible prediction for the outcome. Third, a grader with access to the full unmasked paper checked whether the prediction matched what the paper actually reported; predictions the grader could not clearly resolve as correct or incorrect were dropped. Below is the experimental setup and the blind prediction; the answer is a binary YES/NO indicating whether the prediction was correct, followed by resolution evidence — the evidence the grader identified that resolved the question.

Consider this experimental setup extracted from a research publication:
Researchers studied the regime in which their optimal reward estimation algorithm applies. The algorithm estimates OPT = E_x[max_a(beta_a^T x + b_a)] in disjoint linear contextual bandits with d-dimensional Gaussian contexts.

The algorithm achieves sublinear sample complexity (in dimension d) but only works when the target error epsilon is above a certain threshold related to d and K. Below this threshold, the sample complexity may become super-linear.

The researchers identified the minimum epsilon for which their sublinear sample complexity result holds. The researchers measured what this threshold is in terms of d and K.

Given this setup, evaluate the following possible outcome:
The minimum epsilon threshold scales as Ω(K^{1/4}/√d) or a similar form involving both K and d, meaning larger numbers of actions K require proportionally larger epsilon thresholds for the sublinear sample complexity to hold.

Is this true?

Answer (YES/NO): NO